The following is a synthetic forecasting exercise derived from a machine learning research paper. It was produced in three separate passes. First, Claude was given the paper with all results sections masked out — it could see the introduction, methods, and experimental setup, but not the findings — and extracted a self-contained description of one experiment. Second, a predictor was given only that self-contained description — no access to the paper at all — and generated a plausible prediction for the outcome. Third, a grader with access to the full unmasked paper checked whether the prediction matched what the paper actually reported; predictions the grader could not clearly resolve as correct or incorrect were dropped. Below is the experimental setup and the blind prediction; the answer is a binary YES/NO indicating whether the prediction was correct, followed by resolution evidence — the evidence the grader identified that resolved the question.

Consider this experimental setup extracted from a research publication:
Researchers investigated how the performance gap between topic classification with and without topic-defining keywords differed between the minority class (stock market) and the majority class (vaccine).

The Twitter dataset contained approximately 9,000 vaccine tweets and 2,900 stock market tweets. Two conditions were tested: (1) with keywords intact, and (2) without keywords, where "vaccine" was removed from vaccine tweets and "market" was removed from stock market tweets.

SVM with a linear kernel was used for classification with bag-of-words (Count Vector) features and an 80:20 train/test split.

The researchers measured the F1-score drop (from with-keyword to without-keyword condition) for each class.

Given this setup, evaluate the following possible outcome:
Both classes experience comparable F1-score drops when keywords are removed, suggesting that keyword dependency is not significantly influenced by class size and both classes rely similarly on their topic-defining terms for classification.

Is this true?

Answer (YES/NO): NO